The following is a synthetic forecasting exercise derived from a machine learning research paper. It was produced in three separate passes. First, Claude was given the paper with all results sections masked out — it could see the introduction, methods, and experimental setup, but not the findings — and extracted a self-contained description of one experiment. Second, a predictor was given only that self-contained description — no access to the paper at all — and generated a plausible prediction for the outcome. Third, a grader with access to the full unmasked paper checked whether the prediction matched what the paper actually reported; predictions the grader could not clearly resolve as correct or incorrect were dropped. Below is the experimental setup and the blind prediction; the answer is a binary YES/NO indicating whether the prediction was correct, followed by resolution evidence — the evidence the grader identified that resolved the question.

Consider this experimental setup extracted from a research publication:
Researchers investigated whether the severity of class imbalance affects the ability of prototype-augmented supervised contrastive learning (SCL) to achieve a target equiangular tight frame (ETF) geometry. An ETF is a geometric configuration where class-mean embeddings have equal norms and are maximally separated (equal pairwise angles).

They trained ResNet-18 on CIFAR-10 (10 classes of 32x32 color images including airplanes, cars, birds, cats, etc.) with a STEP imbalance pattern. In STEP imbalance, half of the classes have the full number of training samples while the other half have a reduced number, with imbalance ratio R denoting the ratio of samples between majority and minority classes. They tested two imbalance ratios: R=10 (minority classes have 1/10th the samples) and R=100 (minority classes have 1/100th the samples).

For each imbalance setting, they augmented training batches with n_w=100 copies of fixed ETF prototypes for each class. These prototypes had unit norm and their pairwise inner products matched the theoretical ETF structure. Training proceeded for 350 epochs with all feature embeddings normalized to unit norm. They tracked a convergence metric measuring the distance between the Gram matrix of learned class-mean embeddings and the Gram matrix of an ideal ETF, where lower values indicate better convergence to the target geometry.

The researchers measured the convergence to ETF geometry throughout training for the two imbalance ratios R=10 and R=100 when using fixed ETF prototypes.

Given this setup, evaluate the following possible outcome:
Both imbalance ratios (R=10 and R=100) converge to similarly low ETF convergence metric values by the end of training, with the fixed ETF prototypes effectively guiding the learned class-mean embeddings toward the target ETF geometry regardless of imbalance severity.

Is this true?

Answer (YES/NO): YES